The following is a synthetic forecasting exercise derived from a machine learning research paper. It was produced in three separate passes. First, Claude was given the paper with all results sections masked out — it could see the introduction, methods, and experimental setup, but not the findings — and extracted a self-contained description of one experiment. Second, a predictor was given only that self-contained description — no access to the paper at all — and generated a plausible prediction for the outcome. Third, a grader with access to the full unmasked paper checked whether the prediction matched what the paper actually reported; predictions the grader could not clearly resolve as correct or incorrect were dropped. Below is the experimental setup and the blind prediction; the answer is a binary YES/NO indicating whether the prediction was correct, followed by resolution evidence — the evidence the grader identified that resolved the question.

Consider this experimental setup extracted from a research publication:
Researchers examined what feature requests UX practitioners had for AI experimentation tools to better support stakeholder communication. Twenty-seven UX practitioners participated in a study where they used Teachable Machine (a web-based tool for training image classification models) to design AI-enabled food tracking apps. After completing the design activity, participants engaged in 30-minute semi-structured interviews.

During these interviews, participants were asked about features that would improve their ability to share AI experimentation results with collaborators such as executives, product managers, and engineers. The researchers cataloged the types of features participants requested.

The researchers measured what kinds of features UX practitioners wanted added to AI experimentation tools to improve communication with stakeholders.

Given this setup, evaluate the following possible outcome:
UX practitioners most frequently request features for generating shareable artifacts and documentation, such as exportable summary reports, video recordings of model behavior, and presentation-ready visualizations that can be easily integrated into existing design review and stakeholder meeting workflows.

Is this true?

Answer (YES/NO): NO